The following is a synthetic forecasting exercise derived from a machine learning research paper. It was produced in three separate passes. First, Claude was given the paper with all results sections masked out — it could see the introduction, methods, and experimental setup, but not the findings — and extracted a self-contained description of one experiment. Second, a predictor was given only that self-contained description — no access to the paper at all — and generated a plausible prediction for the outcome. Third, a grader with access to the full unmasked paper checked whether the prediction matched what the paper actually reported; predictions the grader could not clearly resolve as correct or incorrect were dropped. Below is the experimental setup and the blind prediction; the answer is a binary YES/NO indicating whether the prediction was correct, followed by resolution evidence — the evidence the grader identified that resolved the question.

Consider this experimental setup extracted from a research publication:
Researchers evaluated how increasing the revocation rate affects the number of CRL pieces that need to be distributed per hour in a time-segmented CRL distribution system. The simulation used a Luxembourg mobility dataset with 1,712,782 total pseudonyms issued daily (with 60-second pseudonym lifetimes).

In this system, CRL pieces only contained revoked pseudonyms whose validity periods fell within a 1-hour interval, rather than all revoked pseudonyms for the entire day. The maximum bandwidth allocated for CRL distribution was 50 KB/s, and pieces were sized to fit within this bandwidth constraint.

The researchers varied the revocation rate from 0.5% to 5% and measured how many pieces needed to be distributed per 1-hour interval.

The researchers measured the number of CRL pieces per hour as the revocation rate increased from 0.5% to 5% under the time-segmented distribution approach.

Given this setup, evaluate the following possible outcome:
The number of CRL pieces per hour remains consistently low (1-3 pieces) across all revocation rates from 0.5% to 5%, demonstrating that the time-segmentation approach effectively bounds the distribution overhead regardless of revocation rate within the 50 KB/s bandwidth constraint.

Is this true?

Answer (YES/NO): NO